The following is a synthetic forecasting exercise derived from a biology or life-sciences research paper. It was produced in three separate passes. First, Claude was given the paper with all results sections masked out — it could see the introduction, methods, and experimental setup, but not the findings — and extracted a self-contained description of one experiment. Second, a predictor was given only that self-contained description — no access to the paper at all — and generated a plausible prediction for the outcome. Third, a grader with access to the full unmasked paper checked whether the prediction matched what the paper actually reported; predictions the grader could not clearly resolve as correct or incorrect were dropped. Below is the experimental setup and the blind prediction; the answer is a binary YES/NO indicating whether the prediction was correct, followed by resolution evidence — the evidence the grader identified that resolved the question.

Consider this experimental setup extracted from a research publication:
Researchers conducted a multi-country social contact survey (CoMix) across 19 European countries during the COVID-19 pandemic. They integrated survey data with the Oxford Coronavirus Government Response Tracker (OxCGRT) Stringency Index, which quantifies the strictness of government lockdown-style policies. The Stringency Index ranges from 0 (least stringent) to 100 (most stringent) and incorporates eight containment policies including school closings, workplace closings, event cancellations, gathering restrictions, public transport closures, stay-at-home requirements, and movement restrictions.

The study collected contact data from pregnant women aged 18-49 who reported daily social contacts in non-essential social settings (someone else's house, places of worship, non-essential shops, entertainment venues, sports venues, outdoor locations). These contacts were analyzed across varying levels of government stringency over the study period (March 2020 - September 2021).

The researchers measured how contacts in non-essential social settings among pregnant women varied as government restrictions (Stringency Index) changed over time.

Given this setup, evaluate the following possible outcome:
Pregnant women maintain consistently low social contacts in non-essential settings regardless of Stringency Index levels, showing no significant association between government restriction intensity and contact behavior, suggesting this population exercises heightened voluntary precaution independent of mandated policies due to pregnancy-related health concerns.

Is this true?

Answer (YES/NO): NO